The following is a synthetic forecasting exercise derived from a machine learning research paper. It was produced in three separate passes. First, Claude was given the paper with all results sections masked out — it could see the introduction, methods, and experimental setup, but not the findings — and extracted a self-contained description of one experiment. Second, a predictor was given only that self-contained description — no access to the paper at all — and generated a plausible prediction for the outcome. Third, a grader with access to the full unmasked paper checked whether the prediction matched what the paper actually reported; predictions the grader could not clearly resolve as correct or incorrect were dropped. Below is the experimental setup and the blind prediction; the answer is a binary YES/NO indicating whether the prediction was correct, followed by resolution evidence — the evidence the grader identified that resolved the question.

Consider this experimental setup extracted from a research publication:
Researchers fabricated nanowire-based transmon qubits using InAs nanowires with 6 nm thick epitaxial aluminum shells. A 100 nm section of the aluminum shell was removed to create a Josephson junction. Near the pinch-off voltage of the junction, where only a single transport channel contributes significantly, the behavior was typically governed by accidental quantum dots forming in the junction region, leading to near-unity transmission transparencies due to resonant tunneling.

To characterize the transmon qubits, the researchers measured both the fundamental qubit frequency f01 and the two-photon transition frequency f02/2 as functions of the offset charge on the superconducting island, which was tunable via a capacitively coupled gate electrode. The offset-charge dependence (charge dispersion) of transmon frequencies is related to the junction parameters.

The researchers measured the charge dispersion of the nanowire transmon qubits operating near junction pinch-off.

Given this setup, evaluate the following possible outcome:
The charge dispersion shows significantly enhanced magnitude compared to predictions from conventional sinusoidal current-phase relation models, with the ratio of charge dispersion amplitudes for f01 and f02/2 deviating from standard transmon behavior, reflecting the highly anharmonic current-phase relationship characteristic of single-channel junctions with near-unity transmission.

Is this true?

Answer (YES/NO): NO